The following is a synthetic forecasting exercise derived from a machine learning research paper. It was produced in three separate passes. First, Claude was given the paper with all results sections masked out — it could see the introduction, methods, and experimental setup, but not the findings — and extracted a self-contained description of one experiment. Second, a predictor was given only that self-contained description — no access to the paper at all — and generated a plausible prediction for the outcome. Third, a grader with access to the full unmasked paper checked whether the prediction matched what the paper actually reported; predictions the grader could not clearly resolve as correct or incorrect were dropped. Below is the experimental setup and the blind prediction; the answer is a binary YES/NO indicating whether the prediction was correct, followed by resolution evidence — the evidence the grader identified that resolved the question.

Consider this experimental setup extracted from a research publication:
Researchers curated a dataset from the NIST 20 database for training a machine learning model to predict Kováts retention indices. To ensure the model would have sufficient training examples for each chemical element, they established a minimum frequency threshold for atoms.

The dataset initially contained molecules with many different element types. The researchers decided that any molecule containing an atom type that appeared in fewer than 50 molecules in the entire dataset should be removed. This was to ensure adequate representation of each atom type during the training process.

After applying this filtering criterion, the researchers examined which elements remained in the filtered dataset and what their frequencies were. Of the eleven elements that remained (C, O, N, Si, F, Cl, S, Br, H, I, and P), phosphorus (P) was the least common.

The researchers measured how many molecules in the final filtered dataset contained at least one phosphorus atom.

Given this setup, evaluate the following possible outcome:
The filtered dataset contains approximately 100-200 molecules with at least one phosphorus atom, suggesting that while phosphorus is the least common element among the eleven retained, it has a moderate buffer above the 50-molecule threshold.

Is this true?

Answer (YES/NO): NO